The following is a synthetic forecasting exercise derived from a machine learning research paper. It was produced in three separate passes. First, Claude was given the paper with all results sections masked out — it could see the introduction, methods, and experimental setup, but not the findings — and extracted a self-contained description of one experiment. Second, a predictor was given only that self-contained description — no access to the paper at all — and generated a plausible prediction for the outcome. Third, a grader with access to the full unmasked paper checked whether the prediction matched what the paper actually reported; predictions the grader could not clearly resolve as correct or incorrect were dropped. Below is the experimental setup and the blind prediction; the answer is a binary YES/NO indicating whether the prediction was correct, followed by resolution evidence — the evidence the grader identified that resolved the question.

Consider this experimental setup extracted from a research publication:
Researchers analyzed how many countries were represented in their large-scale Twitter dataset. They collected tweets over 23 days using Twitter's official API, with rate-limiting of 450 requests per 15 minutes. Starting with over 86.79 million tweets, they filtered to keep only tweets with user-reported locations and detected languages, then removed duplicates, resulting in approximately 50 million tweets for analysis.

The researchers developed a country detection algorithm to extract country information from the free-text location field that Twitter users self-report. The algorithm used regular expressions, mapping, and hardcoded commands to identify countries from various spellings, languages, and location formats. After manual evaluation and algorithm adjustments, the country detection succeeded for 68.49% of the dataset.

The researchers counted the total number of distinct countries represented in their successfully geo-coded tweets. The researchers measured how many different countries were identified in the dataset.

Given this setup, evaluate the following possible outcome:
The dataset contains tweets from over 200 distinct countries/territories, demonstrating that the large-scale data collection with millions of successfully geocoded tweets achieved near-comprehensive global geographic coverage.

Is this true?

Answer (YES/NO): YES